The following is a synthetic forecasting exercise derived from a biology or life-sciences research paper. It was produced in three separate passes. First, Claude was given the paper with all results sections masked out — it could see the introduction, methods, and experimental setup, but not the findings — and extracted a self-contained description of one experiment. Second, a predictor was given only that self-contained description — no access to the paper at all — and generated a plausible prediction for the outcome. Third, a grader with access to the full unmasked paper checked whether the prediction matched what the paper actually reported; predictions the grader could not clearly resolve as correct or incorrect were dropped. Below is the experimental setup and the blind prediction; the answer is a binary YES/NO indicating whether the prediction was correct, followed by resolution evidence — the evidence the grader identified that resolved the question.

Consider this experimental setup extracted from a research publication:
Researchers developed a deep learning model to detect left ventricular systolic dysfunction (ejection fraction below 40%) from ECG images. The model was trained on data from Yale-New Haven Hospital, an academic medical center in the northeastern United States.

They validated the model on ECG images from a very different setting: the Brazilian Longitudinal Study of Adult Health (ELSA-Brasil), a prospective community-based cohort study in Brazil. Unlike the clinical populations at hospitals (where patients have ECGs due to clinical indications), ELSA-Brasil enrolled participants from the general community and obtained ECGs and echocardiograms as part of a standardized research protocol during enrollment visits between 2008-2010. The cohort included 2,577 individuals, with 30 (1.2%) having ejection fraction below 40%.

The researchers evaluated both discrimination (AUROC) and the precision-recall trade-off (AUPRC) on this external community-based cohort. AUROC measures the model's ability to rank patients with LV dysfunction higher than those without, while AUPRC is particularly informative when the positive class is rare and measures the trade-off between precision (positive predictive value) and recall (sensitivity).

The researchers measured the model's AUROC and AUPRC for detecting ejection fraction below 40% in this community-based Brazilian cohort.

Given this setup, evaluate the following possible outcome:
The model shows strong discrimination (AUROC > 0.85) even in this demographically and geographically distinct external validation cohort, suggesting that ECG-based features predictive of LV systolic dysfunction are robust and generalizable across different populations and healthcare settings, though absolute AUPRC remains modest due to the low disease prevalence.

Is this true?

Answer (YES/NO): YES